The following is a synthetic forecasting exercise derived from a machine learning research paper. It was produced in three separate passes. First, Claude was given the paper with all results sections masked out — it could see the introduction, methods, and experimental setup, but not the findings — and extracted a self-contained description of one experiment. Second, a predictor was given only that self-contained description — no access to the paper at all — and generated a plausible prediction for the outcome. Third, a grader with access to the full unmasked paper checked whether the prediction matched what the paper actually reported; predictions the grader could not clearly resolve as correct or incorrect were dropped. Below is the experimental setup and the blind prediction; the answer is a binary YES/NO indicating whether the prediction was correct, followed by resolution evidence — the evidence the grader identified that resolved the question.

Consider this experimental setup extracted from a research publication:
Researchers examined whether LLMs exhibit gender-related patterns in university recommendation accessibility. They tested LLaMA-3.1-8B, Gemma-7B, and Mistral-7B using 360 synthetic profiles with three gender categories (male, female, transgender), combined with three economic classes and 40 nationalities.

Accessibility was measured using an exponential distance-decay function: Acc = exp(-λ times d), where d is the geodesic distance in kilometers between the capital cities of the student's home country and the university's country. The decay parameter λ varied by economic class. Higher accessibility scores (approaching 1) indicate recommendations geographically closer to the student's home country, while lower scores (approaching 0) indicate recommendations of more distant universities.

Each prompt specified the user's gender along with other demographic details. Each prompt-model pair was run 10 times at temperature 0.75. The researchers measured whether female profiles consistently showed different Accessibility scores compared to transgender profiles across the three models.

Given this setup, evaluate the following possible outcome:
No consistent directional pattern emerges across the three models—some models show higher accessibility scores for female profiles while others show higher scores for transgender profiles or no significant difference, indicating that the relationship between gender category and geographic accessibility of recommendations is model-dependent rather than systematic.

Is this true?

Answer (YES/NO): NO